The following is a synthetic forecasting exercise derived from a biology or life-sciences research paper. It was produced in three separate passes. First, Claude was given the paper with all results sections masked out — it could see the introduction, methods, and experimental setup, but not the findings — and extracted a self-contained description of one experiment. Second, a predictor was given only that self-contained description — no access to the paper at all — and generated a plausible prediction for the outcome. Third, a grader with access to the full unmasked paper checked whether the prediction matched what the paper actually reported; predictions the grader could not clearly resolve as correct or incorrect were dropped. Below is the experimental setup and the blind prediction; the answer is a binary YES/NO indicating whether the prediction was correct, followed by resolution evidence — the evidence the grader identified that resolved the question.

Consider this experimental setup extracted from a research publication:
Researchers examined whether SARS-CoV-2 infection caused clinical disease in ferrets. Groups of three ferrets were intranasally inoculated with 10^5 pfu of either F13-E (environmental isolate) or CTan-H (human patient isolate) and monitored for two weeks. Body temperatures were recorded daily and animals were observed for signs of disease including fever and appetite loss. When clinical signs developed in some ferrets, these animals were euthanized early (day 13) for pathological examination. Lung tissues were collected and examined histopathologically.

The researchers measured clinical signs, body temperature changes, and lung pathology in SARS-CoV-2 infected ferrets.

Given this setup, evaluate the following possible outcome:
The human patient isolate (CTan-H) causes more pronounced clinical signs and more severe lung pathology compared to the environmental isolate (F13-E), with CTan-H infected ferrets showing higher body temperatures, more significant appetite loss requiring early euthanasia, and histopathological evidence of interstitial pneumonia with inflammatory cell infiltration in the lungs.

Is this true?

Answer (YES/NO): NO